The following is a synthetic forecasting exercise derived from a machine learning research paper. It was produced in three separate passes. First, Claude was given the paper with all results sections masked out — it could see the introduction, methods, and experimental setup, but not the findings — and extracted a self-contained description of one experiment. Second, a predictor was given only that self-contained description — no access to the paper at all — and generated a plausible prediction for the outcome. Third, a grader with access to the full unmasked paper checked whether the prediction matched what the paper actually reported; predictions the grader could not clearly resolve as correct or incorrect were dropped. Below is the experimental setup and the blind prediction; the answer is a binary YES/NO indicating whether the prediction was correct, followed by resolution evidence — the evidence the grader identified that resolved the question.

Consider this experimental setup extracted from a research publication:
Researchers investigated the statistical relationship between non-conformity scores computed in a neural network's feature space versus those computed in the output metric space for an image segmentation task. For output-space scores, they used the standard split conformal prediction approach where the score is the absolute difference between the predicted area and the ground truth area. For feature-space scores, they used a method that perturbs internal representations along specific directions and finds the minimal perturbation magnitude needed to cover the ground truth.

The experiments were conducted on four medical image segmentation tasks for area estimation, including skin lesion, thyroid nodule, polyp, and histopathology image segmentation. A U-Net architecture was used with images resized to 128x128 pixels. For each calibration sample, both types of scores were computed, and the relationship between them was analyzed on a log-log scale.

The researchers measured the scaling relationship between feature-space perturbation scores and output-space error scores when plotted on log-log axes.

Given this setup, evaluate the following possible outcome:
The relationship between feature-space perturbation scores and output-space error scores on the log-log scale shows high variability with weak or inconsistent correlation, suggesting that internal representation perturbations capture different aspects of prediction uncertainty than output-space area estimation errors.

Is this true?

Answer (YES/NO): NO